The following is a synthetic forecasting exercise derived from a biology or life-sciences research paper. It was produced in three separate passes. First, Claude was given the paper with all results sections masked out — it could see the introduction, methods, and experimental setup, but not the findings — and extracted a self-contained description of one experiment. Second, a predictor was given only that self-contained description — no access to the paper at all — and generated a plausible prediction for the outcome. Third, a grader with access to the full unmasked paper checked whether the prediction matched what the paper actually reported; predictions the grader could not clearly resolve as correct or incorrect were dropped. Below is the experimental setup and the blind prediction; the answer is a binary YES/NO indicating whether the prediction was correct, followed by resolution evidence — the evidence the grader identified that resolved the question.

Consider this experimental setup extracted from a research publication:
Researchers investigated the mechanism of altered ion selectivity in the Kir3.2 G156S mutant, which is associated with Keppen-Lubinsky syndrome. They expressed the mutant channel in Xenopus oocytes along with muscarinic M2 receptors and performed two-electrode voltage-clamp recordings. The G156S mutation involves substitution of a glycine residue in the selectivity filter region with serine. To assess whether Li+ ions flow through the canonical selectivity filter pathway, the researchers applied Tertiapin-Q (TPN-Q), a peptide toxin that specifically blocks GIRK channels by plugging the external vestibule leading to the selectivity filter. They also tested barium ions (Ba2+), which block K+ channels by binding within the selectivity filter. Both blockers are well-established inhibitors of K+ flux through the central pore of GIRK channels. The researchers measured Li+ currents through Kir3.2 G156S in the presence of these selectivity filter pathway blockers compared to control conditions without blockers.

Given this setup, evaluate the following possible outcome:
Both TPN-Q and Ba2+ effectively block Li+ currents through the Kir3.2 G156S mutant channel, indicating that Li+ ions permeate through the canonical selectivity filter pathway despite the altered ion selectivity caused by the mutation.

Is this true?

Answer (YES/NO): NO